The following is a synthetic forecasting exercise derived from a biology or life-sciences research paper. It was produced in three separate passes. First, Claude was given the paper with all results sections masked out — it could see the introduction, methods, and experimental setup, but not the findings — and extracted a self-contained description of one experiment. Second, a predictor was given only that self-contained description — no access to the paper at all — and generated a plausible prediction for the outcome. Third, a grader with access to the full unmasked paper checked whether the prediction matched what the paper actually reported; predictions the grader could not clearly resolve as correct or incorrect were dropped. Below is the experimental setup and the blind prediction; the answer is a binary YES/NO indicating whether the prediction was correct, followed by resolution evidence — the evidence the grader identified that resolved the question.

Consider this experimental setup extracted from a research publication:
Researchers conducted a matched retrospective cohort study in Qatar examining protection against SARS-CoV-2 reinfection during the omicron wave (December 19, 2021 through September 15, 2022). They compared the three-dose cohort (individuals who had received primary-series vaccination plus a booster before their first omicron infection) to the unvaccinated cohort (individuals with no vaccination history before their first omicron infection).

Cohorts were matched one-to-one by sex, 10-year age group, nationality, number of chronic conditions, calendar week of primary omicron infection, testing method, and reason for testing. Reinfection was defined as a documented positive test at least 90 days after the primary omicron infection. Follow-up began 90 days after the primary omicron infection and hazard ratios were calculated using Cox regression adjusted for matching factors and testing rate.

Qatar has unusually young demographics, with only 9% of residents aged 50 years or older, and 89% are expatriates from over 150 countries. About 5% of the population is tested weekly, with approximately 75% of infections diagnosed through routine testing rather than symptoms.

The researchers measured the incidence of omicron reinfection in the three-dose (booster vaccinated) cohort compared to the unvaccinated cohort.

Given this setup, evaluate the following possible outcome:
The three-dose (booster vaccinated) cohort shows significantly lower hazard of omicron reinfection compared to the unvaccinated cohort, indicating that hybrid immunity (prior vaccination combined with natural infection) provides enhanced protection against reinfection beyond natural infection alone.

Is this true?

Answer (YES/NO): YES